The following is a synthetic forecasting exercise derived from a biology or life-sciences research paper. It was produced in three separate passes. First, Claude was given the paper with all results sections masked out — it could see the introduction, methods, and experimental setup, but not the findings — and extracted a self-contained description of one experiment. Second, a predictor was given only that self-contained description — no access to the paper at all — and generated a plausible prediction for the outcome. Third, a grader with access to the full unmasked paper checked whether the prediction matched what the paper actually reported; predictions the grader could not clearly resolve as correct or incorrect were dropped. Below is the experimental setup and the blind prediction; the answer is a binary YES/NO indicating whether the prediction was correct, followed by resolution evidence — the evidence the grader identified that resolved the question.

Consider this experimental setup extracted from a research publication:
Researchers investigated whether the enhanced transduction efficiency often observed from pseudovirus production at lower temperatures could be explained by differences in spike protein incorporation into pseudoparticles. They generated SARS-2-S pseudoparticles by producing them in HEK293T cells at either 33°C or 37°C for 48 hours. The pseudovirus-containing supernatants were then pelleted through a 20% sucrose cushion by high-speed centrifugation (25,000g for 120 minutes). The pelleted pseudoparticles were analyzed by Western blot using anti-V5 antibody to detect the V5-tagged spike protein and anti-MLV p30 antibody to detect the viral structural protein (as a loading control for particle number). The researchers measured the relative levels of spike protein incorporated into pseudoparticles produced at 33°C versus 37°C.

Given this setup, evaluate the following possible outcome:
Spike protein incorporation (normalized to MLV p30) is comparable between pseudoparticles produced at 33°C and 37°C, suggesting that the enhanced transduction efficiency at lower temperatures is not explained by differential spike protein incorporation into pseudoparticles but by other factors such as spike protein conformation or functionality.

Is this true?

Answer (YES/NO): NO